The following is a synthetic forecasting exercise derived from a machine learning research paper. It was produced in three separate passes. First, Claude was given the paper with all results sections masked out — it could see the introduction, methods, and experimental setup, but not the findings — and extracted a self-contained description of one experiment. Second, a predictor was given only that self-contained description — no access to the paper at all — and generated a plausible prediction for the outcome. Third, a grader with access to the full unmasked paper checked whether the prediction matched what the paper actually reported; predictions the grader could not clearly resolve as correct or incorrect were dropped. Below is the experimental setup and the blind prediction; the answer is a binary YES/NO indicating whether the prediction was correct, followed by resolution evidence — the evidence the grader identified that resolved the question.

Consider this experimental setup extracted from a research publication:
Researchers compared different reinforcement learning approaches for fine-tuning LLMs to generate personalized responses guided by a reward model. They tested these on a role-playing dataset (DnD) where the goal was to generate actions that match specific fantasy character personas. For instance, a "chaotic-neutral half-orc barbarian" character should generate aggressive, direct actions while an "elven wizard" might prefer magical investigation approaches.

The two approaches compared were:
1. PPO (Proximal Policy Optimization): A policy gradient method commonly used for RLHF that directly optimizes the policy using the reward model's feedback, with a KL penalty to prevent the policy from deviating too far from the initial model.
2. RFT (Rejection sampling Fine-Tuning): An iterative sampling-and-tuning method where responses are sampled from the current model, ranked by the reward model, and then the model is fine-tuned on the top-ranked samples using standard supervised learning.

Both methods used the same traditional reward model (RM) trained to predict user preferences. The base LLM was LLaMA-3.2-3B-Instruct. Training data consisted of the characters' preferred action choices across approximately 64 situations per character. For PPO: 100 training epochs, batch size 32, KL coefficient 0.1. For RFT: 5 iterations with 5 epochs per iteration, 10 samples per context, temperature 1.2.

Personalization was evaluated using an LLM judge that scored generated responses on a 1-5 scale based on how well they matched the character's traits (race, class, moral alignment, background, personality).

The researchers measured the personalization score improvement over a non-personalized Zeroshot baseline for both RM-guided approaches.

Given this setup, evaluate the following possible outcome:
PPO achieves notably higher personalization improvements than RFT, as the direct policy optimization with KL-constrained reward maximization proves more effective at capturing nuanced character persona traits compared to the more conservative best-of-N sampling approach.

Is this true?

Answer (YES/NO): NO